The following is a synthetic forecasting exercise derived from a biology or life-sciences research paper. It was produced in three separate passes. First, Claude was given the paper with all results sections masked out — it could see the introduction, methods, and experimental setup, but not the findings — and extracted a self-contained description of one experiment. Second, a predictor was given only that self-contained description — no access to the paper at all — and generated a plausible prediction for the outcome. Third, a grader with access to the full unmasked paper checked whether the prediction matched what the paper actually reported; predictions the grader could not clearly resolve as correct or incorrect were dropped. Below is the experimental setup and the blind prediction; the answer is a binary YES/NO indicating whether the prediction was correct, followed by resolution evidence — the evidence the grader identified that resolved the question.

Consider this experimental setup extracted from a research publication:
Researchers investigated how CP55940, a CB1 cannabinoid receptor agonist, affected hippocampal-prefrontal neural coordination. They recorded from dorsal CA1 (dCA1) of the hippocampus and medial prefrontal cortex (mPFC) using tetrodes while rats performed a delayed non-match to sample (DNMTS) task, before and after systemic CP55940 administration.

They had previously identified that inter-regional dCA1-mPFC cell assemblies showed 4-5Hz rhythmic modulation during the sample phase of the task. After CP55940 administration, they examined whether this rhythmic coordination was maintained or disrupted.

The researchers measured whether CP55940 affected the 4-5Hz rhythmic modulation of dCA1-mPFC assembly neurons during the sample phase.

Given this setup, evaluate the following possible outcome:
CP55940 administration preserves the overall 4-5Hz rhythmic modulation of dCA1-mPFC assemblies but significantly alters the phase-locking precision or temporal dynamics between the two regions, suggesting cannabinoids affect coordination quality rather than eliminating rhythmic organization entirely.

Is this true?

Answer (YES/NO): NO